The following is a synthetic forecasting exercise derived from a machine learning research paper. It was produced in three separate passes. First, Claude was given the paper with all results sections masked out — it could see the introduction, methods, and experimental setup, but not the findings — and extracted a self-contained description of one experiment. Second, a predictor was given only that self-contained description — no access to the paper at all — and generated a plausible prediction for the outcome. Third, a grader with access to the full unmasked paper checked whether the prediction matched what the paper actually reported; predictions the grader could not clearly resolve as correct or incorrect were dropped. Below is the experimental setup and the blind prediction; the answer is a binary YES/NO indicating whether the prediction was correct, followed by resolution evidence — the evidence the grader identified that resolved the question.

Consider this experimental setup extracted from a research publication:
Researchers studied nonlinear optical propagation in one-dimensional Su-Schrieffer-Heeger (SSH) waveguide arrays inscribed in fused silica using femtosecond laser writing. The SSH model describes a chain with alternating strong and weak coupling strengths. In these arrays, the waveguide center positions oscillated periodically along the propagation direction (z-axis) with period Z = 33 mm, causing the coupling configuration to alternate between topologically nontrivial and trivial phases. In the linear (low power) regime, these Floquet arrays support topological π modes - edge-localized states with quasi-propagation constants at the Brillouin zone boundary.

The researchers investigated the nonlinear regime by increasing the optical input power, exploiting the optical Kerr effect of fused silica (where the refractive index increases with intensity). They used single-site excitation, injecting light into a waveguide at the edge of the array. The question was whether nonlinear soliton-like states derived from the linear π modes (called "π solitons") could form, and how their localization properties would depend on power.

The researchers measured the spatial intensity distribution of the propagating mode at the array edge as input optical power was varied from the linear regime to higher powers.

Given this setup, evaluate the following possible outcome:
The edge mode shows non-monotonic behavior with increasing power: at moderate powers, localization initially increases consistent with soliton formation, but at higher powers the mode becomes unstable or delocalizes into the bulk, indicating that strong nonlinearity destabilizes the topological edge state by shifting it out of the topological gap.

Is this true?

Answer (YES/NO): NO